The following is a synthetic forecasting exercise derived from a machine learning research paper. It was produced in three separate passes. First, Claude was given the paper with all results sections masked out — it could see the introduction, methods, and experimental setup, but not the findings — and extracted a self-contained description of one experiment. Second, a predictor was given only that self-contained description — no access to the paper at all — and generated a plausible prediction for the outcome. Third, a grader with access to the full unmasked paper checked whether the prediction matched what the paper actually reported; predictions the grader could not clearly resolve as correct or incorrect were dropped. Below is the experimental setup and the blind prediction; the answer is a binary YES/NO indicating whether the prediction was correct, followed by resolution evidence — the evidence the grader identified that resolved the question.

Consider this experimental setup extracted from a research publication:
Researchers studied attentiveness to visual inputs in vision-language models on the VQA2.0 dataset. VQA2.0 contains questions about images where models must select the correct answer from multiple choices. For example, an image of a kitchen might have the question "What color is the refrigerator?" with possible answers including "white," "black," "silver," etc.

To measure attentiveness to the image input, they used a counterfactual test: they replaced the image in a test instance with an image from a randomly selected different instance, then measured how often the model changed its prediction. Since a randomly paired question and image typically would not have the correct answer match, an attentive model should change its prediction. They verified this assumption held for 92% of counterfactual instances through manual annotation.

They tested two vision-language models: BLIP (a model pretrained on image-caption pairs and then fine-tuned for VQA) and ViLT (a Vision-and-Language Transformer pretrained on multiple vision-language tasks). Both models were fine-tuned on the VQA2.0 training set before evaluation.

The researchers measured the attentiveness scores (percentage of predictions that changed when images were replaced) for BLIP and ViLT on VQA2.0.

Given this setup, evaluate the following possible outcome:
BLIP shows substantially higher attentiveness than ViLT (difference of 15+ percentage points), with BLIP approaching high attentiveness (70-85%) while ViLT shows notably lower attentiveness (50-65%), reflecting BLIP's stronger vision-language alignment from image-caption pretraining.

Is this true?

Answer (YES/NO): NO